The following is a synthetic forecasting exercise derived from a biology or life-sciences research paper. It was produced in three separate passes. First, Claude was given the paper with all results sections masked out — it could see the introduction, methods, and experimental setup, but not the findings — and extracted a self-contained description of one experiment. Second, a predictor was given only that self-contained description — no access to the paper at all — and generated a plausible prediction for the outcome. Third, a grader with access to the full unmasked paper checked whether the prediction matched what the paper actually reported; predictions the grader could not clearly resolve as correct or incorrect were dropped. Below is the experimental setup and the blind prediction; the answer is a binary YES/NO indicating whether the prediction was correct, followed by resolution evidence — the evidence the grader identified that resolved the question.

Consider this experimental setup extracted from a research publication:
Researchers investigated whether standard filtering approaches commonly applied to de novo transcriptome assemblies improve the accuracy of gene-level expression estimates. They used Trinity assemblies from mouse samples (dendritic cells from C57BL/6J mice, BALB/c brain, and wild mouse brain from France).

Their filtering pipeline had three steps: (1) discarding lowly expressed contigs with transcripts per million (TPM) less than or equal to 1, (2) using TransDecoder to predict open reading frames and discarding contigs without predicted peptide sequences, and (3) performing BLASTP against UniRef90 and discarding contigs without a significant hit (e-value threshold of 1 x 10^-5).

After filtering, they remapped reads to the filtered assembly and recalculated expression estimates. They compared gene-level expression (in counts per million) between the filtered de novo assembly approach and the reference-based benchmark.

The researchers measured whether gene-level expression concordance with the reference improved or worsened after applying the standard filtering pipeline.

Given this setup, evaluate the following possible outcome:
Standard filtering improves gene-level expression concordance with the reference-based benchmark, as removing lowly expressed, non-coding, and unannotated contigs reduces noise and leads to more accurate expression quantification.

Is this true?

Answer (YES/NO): YES